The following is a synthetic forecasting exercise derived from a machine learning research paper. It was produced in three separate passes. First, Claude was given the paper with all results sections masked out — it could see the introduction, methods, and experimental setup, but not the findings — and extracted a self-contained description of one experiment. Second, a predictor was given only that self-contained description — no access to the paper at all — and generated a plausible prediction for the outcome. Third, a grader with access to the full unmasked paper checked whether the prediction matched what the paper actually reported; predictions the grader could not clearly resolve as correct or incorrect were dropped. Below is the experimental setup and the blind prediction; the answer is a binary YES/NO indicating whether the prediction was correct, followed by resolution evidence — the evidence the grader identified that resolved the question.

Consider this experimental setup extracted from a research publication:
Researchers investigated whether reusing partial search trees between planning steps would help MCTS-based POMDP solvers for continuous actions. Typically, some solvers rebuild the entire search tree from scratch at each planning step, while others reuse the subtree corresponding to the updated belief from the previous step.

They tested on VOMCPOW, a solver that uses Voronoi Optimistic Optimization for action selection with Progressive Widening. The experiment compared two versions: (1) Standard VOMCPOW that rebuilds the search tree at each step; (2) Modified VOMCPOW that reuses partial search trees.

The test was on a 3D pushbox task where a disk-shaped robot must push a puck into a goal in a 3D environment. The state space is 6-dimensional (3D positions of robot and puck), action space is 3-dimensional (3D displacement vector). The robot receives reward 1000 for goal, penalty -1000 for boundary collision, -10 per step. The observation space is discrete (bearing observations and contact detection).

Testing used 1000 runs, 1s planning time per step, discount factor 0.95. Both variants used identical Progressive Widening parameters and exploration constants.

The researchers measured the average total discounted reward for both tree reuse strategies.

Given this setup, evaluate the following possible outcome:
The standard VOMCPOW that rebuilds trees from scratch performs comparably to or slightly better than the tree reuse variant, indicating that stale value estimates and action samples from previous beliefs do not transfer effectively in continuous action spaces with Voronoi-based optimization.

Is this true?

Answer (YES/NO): NO